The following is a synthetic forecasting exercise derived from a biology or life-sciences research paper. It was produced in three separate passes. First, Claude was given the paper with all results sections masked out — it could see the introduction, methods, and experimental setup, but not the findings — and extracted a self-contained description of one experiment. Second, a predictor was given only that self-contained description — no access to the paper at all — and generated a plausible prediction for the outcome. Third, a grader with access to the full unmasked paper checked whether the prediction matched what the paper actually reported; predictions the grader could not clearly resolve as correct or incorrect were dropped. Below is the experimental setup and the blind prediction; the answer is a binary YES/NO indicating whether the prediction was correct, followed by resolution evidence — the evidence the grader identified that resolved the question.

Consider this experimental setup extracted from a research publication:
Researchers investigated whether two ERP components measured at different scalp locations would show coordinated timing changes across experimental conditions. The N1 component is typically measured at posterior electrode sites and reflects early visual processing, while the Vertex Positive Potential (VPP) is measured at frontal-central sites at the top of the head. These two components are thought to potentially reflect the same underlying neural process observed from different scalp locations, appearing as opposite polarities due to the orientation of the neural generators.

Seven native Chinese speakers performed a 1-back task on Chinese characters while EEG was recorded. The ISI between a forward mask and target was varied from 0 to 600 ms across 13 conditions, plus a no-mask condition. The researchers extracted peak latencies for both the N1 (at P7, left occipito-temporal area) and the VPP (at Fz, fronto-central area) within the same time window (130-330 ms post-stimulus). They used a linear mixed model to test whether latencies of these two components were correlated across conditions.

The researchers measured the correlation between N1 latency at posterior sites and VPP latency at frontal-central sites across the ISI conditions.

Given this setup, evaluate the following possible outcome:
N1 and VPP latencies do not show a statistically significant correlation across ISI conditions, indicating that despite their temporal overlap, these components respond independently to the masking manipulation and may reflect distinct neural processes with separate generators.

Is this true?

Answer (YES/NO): NO